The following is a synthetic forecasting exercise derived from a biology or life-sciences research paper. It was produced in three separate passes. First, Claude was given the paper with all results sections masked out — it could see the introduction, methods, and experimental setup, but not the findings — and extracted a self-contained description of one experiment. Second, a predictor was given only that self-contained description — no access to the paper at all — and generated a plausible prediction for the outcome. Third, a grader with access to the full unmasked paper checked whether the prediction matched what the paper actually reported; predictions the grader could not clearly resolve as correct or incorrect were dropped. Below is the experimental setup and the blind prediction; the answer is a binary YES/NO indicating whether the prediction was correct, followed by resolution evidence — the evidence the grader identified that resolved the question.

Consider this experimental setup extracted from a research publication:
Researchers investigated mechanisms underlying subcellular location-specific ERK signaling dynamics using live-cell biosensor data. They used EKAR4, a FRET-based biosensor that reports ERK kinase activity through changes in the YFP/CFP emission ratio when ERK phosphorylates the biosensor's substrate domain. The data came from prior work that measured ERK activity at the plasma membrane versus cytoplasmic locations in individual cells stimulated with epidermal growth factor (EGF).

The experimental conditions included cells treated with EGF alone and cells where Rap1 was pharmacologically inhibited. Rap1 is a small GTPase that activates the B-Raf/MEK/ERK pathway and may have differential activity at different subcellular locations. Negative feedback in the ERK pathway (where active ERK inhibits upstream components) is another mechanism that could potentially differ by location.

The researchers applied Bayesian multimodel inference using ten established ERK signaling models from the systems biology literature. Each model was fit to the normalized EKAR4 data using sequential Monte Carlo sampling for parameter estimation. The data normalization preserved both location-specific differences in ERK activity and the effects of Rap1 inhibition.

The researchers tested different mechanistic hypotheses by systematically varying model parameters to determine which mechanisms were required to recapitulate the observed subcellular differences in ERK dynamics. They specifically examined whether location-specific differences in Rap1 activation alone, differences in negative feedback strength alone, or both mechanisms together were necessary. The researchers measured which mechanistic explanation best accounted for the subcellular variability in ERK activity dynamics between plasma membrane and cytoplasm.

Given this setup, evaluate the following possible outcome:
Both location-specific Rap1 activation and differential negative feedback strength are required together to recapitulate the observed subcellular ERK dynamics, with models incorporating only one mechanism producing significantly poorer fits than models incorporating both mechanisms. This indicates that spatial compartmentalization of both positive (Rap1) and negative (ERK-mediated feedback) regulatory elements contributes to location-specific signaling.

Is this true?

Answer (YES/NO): YES